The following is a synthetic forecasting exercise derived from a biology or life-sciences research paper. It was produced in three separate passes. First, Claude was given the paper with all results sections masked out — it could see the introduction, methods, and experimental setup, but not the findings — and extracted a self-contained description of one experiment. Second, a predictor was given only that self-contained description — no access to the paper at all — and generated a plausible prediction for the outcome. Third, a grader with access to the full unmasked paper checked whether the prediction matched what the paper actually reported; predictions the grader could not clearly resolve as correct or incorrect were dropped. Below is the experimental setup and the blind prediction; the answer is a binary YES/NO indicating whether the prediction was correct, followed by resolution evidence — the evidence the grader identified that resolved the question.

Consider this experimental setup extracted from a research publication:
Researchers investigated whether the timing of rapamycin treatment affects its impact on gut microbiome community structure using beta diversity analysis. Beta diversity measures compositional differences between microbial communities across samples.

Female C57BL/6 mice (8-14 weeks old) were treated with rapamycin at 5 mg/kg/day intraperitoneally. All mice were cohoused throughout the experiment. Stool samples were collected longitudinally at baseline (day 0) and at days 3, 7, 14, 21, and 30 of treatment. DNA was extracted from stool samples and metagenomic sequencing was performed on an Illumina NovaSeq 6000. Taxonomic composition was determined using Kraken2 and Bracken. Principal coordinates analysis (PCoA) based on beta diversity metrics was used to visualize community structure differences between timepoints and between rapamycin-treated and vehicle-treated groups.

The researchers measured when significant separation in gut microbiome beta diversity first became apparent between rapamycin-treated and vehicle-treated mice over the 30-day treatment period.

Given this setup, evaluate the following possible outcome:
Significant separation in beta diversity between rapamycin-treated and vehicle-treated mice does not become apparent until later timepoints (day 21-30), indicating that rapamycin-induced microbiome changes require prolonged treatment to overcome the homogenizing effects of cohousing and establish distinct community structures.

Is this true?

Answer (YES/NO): YES